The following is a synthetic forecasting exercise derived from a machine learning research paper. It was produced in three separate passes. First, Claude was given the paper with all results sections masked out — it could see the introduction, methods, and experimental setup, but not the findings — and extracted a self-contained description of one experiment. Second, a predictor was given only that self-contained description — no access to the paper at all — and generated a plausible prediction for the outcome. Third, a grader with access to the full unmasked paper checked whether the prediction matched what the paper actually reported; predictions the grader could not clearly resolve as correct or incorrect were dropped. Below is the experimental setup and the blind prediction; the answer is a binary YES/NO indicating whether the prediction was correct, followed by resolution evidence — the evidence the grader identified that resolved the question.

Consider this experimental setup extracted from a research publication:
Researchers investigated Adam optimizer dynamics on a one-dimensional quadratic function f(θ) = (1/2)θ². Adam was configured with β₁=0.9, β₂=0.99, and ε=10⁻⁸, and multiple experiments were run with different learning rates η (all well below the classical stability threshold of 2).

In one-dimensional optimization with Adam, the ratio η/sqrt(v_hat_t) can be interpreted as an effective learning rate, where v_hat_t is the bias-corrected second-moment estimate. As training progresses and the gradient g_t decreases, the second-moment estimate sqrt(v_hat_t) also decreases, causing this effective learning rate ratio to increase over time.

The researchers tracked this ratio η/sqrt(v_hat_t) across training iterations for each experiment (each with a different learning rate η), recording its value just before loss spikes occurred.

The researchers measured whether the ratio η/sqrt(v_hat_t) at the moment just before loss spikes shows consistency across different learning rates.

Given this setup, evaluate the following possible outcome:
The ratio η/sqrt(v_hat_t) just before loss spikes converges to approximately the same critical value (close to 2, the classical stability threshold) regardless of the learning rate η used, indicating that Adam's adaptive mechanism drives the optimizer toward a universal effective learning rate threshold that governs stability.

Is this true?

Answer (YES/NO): NO